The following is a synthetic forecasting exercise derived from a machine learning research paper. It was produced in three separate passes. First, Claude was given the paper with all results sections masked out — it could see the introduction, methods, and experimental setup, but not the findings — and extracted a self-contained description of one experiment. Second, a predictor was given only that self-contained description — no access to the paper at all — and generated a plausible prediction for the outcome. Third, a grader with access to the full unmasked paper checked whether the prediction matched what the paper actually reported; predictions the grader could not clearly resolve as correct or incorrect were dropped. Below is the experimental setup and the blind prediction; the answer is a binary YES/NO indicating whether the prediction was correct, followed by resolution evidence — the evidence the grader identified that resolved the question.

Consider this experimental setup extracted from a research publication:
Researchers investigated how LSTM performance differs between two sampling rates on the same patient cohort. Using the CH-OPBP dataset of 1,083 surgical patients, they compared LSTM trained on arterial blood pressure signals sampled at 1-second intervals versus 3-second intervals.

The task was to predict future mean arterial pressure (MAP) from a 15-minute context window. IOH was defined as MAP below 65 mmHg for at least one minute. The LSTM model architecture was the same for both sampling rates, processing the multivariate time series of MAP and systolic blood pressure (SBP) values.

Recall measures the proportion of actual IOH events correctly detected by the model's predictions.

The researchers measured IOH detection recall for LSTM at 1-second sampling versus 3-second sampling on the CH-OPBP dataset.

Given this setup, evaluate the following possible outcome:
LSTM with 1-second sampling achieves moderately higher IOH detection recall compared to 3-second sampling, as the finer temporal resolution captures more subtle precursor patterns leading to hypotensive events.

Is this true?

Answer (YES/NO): NO